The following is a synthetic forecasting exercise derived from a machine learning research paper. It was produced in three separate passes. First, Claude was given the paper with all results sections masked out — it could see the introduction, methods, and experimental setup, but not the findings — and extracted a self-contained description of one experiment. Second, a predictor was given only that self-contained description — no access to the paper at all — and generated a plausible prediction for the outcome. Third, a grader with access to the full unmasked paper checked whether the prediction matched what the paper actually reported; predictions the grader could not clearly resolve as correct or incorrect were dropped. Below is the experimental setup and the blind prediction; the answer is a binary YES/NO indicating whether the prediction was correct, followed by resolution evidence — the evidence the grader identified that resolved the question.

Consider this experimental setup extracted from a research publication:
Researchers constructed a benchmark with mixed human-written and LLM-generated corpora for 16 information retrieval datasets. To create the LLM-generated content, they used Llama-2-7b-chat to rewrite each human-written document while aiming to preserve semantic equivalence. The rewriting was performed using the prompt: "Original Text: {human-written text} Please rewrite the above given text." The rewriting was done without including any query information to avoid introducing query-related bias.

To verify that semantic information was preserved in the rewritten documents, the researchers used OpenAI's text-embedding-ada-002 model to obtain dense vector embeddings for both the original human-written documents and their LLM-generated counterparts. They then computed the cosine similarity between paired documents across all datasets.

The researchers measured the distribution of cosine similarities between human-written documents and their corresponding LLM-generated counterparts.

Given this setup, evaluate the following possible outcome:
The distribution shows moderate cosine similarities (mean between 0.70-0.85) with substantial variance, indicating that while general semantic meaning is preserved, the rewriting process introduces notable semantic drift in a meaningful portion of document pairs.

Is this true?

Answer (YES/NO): NO